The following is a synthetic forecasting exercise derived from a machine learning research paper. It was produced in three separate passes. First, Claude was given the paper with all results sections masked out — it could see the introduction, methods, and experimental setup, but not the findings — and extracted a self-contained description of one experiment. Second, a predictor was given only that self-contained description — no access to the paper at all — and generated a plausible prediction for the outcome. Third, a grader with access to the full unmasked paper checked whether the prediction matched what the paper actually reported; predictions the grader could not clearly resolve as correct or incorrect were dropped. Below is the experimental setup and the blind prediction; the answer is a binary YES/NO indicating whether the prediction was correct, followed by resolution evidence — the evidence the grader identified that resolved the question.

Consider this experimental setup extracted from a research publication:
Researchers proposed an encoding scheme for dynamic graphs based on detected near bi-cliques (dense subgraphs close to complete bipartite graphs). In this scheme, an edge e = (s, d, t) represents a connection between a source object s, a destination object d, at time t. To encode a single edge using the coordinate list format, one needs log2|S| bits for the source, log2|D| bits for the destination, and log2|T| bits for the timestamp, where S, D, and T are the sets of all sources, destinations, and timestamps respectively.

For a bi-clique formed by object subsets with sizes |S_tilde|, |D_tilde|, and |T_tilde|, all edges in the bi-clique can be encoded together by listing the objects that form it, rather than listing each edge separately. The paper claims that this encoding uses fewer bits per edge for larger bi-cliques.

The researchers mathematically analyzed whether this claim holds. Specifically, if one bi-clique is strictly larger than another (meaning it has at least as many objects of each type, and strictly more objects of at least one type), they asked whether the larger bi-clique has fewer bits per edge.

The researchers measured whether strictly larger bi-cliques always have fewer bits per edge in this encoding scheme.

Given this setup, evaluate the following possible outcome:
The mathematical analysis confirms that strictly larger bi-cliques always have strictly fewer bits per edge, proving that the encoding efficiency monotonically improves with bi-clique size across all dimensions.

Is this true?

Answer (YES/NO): YES